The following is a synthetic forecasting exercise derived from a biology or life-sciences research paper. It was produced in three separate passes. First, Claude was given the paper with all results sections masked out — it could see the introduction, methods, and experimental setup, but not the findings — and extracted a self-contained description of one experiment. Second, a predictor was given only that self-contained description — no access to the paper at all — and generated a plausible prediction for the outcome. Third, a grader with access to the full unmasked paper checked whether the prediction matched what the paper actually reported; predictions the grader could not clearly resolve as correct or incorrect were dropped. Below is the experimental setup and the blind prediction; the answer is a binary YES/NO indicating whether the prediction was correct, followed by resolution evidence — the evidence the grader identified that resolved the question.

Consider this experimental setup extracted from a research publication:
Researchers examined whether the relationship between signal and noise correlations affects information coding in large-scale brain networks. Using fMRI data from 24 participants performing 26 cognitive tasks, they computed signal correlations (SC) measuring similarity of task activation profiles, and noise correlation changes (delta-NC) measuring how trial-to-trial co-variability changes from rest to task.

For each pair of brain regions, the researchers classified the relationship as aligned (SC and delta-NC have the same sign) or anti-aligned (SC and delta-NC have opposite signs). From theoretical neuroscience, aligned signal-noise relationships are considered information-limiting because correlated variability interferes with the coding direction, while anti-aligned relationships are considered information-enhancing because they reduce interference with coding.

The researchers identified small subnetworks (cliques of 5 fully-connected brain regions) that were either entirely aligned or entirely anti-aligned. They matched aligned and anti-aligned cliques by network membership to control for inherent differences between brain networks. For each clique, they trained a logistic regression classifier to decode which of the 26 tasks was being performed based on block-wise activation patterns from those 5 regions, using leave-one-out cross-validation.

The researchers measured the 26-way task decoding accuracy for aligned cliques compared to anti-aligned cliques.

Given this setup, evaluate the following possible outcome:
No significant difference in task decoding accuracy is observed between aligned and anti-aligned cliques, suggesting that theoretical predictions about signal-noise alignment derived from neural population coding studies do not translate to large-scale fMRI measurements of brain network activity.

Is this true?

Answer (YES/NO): NO